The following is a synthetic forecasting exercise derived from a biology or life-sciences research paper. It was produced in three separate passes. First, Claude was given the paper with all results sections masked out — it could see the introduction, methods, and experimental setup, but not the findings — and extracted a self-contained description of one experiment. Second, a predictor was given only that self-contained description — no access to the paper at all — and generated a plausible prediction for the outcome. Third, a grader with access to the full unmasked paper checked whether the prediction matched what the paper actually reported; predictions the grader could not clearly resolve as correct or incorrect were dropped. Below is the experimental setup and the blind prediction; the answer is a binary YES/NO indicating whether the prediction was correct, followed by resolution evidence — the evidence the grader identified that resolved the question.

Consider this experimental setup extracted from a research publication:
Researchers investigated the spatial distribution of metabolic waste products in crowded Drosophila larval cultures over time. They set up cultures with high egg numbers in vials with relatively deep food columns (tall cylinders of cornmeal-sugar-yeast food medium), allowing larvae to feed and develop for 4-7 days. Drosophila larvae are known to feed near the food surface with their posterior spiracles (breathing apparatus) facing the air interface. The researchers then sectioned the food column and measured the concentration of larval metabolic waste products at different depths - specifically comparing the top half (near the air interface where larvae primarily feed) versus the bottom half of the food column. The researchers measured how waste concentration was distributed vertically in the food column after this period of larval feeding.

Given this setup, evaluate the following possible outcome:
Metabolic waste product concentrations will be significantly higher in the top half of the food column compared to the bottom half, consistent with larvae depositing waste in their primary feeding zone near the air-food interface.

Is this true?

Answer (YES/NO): YES